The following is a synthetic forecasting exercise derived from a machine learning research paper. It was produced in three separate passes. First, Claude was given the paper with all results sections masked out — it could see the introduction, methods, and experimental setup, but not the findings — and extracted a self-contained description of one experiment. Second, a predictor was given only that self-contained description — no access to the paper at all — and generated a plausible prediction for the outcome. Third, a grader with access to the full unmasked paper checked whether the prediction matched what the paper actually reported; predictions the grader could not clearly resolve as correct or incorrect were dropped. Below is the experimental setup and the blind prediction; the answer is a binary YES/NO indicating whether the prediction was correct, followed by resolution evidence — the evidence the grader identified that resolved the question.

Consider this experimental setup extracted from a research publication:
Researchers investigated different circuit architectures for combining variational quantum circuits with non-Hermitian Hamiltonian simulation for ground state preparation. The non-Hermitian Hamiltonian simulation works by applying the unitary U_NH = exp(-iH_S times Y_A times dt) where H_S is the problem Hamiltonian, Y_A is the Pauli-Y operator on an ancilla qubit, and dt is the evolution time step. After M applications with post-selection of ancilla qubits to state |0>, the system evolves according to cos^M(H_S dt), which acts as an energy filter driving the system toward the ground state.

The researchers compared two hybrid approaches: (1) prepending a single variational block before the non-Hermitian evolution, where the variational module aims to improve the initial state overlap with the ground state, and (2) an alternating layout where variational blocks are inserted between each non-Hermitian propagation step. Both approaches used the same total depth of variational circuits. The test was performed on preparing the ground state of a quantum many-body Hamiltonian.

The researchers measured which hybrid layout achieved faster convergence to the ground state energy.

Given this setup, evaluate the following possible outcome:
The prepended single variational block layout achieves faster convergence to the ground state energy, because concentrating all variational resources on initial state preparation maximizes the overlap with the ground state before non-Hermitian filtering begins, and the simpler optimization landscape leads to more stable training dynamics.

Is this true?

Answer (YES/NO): NO